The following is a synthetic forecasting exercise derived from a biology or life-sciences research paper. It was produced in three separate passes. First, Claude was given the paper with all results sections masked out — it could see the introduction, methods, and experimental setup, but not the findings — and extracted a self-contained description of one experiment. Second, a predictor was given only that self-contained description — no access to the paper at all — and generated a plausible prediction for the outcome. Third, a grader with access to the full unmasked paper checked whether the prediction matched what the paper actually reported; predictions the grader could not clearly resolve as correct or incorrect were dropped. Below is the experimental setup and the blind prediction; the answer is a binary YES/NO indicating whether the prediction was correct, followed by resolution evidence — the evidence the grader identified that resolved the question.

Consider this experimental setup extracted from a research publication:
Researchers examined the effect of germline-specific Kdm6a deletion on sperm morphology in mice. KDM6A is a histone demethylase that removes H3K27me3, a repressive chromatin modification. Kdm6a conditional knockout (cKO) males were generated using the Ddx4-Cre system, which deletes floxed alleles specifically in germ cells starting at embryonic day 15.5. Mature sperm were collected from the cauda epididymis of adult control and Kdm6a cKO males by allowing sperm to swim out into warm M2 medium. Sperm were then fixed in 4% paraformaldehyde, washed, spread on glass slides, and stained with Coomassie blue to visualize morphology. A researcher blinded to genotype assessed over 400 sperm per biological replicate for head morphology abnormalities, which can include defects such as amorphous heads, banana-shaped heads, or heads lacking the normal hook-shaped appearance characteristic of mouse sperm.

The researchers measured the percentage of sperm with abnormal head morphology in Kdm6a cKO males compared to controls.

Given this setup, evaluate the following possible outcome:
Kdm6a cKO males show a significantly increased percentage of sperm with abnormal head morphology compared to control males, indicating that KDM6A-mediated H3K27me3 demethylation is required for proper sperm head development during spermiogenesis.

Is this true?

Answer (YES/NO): NO